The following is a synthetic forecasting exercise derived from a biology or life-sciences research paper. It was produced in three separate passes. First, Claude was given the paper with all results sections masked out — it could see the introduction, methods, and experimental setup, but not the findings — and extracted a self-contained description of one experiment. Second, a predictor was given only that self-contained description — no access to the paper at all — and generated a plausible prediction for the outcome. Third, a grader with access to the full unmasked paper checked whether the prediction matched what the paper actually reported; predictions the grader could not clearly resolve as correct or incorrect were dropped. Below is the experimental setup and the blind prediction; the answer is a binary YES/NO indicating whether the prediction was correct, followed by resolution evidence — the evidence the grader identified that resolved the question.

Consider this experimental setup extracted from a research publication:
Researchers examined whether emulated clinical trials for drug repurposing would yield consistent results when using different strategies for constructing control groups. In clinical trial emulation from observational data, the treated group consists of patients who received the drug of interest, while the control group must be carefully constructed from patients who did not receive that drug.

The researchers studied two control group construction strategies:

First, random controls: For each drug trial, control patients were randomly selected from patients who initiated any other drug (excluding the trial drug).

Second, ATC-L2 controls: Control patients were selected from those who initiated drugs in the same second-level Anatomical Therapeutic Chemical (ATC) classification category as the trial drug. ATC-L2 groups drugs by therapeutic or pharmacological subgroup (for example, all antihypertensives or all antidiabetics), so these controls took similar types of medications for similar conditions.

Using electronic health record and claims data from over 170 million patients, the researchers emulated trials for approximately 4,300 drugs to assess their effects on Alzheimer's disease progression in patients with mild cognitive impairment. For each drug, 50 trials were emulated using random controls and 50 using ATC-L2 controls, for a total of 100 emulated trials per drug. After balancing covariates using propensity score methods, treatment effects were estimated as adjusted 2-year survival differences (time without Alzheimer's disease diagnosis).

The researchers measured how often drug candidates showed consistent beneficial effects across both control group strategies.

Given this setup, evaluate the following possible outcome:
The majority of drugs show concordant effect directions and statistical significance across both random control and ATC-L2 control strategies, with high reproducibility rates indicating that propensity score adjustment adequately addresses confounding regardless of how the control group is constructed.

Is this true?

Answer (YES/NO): NO